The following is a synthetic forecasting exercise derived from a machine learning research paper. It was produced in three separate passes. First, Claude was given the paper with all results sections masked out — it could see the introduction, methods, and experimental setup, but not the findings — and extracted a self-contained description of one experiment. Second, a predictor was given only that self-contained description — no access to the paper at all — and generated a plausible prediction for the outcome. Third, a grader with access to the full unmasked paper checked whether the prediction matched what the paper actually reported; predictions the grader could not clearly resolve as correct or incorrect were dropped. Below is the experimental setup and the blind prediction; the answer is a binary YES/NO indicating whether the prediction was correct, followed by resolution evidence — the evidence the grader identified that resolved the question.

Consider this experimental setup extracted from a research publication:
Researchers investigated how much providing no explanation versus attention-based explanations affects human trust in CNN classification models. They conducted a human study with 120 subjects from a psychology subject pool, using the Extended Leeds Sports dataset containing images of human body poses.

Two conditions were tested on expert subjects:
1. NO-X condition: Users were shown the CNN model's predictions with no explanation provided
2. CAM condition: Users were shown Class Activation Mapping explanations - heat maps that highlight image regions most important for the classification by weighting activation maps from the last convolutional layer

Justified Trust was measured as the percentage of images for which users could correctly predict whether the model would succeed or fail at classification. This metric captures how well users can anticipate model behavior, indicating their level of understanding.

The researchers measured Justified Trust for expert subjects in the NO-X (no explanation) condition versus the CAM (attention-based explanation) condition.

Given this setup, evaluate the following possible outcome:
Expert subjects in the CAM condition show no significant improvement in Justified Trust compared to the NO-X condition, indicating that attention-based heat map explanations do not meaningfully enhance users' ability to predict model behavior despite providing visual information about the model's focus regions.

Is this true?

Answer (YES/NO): YES